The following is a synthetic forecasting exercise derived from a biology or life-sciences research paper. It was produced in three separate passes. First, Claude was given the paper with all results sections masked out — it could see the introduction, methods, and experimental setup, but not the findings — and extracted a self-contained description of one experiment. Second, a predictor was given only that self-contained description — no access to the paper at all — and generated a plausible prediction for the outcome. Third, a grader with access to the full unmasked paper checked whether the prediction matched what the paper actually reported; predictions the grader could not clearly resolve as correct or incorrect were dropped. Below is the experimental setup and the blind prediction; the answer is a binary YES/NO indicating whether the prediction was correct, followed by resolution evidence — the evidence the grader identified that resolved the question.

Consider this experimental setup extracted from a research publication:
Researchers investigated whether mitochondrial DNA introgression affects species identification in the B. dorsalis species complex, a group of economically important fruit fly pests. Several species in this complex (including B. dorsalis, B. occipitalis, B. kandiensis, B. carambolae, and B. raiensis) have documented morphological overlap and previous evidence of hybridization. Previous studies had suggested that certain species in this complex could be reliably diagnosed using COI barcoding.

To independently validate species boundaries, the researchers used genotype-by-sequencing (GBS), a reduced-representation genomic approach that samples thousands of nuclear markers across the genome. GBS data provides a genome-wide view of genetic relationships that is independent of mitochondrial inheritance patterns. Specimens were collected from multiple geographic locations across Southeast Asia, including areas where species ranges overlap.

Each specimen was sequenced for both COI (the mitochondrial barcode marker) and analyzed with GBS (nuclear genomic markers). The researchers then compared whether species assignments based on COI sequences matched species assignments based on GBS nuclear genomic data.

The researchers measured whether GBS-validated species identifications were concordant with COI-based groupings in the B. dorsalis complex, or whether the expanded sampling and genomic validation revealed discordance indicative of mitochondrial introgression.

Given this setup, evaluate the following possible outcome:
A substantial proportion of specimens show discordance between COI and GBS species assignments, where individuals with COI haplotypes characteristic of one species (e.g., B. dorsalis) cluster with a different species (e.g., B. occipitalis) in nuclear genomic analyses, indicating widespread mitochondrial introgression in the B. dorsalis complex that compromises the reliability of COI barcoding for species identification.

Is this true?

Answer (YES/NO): YES